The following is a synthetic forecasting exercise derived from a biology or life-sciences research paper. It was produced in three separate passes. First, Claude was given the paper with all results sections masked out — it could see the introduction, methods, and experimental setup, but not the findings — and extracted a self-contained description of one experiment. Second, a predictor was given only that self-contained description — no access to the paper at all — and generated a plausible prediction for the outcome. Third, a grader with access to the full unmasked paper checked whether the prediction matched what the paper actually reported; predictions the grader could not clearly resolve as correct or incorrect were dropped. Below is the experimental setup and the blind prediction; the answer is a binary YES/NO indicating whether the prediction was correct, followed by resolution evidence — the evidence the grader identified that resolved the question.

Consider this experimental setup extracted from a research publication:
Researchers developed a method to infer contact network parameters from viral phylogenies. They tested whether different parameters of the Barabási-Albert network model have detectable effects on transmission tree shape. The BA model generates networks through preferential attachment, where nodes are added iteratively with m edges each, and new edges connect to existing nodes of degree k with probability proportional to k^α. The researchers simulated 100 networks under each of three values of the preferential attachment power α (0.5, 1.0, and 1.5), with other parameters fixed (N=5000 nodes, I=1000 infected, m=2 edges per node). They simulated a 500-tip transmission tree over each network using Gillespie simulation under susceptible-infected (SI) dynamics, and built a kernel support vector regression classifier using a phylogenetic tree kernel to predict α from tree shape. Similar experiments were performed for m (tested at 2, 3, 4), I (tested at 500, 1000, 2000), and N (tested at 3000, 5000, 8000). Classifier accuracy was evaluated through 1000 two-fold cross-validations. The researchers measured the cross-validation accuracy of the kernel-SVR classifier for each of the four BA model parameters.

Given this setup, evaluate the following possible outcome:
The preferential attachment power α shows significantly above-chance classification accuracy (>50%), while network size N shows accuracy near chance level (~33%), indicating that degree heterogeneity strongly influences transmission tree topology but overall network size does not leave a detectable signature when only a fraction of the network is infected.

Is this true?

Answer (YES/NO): NO